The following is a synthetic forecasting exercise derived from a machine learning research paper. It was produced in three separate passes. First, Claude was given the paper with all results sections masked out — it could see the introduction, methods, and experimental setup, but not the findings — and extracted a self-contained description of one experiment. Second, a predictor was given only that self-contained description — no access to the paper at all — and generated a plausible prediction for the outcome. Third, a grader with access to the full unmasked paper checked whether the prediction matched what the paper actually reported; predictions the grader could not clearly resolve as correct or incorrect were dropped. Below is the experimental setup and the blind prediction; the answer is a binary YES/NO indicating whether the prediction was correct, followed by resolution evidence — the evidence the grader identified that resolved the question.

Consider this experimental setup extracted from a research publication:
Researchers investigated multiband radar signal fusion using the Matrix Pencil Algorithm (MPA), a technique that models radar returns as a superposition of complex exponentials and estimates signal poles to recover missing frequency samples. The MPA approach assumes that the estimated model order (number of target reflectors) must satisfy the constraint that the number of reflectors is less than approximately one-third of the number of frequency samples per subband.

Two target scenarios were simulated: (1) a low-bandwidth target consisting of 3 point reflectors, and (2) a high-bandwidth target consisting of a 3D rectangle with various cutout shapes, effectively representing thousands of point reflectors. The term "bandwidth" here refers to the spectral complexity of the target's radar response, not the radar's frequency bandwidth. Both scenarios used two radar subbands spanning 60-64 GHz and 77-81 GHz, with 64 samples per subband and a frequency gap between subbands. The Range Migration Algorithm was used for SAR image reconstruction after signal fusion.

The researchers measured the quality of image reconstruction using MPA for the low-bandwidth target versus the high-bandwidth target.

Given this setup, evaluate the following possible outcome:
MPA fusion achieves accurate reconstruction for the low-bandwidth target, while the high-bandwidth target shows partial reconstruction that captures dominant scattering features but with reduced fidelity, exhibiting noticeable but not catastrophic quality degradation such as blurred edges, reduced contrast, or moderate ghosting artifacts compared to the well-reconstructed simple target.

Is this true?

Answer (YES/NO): NO